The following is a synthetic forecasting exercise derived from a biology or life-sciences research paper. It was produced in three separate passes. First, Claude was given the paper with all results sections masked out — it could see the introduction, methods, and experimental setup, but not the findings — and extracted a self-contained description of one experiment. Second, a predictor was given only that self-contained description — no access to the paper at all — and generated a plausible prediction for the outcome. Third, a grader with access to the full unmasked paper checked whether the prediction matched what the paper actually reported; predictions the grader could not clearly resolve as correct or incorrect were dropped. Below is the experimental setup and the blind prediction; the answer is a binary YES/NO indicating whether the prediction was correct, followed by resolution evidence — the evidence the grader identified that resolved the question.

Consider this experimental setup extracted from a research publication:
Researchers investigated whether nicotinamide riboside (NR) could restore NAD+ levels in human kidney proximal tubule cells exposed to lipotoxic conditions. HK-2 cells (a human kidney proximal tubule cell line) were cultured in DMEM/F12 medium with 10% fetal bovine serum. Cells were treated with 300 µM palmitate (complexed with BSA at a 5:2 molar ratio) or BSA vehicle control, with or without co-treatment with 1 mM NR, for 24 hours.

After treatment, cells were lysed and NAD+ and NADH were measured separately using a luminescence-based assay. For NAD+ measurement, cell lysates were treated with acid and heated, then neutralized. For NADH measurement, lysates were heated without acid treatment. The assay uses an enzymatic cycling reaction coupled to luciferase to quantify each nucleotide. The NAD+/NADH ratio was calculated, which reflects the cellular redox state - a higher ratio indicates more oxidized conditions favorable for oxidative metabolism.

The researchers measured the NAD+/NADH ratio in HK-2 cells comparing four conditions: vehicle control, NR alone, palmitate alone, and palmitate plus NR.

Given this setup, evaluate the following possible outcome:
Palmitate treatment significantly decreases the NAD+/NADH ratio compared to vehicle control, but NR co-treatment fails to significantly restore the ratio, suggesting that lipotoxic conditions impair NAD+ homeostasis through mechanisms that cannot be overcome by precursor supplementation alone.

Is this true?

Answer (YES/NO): NO